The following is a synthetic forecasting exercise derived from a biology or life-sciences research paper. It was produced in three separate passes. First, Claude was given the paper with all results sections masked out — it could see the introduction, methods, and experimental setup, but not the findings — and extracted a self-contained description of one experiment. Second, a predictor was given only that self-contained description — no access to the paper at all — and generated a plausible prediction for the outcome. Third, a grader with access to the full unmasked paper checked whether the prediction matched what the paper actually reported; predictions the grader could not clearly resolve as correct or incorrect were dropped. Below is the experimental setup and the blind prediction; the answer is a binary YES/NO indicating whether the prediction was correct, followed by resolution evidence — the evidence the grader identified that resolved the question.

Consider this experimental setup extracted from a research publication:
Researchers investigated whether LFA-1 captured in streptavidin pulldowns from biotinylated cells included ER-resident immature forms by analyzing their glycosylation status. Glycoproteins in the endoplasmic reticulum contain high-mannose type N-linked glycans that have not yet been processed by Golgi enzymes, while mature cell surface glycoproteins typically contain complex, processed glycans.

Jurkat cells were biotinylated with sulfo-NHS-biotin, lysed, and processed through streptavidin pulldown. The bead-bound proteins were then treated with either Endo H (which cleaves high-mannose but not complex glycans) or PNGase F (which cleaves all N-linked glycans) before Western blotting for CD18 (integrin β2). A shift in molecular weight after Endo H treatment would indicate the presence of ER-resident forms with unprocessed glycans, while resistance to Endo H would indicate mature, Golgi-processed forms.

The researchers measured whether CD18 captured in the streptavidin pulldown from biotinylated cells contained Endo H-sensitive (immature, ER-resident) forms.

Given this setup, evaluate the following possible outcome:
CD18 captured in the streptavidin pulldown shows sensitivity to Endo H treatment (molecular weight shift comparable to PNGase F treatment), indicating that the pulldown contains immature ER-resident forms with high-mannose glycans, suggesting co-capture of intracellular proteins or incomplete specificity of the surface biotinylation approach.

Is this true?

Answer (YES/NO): NO